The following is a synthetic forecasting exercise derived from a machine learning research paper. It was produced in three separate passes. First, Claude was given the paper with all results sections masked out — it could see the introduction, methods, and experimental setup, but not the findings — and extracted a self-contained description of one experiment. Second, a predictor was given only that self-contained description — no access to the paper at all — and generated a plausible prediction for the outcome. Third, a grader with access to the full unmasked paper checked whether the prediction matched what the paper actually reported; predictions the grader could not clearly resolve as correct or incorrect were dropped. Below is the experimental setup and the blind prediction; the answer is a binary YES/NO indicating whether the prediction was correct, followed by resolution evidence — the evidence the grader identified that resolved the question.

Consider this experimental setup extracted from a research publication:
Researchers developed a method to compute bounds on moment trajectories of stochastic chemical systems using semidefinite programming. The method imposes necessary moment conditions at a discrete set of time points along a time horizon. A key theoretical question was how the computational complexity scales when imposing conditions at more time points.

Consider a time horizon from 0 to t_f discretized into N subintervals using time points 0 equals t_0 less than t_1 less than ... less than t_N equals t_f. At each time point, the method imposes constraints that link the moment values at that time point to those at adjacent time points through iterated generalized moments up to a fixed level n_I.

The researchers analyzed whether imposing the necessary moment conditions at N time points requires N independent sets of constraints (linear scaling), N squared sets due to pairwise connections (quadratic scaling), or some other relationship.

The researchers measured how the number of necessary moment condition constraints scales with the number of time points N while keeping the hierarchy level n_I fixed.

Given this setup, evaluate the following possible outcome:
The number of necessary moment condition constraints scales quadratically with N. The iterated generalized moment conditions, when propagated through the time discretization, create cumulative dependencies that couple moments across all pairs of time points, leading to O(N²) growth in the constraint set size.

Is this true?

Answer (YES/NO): NO